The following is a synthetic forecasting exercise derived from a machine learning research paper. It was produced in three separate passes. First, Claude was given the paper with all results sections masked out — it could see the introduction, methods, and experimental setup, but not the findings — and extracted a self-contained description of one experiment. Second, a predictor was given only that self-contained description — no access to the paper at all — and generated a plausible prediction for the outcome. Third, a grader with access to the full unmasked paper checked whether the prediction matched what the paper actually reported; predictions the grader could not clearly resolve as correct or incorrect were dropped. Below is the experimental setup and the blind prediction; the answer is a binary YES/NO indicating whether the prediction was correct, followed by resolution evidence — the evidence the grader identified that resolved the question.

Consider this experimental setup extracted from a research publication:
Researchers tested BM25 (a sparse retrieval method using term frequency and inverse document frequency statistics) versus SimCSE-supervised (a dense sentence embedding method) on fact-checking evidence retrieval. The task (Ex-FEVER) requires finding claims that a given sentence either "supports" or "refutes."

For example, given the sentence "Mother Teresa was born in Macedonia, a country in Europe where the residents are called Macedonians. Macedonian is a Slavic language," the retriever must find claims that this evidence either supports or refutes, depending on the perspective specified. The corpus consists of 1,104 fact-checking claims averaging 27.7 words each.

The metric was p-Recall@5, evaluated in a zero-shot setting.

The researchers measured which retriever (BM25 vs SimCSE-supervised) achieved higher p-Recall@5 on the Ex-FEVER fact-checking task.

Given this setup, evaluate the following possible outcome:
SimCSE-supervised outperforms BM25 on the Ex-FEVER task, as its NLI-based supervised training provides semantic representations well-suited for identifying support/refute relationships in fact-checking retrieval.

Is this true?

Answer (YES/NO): NO